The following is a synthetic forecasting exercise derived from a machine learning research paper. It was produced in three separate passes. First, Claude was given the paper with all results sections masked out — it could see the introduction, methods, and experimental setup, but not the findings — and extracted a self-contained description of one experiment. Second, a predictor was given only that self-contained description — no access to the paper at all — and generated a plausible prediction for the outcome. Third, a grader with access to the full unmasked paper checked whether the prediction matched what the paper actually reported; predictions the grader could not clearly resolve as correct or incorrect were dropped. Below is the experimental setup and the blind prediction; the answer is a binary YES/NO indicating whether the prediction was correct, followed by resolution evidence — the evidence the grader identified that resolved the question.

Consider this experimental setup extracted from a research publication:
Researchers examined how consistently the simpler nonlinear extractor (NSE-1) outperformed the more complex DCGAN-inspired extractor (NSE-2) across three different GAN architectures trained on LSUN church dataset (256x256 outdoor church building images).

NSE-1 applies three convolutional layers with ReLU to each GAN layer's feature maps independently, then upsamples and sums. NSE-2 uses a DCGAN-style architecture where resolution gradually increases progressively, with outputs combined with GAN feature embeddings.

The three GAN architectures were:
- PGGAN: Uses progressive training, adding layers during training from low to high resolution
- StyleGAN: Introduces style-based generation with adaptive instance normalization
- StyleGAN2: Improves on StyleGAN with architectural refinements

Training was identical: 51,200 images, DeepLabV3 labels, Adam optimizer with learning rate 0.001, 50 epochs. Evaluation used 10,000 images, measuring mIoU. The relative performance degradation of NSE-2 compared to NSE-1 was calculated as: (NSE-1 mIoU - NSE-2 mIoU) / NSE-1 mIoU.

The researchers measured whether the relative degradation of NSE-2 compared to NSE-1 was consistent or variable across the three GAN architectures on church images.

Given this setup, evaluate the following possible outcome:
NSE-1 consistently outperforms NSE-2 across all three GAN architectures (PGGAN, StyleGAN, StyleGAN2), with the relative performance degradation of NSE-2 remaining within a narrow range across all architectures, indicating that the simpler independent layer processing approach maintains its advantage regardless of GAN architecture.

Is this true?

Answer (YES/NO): NO